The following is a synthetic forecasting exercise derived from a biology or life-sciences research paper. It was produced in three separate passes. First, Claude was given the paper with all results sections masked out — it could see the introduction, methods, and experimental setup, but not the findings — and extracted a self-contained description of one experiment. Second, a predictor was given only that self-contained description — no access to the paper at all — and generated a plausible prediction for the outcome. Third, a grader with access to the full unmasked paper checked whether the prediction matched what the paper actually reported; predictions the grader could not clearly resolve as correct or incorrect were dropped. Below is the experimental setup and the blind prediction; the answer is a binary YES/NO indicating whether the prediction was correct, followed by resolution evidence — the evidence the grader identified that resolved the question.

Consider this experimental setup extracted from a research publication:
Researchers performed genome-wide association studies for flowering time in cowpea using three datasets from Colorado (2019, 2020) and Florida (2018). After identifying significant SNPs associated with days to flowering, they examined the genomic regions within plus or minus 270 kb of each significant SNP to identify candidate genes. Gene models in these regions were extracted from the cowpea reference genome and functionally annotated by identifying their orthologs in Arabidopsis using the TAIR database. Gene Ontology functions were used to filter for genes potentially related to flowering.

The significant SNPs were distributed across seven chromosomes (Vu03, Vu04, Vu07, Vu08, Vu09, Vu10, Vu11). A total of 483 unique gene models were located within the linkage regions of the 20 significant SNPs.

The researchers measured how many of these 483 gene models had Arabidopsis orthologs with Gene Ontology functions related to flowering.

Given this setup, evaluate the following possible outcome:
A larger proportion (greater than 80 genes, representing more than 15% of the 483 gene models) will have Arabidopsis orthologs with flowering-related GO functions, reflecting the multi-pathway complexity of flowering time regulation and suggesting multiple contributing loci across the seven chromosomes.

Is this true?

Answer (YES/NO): NO